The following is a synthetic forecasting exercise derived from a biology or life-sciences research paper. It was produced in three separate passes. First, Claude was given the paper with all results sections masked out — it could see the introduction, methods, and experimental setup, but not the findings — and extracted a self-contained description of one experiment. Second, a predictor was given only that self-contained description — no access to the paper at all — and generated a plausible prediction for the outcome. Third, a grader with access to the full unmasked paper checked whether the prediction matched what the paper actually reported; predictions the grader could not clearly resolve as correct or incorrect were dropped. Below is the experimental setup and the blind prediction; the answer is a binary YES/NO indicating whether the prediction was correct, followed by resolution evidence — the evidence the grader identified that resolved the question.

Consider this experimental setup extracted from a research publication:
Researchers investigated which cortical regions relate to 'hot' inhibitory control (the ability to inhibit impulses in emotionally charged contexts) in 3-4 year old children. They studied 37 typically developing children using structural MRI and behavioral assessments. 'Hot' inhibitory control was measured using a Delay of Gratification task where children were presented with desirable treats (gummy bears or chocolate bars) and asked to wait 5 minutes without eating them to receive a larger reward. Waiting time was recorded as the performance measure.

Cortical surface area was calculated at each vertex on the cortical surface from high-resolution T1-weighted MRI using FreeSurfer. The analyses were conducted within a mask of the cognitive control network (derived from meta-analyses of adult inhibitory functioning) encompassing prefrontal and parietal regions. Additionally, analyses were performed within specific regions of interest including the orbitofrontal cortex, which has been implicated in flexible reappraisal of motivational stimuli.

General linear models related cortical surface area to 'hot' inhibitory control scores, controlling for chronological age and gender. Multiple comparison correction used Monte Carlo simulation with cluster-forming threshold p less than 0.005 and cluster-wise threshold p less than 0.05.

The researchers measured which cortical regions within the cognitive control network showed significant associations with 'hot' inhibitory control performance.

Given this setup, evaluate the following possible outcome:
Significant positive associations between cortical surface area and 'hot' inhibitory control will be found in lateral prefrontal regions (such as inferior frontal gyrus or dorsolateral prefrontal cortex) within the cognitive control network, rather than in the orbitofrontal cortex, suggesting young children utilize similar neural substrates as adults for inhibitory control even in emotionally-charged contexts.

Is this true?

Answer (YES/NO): NO